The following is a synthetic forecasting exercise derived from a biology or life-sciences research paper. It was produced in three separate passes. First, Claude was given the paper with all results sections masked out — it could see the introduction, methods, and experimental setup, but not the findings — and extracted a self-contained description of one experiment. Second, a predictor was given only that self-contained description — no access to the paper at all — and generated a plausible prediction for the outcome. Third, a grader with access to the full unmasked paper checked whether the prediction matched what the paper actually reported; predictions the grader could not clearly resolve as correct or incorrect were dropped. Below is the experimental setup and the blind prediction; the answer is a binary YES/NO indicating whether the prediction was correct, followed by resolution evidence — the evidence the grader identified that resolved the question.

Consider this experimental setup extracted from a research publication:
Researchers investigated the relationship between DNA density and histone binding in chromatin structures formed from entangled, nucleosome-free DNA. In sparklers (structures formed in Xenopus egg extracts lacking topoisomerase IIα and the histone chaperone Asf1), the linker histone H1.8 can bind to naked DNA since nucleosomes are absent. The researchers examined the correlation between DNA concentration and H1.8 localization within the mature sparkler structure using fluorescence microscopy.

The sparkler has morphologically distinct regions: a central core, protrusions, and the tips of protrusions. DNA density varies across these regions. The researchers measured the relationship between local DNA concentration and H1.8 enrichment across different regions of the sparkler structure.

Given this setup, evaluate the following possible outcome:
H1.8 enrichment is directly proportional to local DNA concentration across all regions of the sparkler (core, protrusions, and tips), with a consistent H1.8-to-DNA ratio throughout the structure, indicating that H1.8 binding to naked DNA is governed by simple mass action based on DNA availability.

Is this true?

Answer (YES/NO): NO